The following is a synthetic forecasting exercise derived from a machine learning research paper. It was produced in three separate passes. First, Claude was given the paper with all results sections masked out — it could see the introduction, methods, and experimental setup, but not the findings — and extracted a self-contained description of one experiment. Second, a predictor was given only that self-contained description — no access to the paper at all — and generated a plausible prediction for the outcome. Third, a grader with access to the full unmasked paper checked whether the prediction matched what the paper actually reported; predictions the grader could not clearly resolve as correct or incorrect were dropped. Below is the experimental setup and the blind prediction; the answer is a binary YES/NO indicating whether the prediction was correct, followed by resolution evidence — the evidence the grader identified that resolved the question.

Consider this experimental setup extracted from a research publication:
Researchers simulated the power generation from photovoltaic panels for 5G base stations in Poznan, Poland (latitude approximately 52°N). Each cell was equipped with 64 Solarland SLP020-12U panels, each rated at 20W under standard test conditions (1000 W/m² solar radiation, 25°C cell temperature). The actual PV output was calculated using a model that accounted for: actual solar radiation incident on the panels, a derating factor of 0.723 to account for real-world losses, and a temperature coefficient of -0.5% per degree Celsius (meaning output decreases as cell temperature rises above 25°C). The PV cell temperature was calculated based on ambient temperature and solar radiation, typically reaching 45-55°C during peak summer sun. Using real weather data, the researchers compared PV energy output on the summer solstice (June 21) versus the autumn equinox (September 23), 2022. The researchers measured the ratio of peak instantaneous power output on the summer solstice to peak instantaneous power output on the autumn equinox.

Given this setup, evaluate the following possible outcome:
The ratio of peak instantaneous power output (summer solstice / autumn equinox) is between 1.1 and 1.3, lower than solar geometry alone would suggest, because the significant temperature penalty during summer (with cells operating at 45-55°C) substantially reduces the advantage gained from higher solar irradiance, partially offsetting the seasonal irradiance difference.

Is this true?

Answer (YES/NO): NO